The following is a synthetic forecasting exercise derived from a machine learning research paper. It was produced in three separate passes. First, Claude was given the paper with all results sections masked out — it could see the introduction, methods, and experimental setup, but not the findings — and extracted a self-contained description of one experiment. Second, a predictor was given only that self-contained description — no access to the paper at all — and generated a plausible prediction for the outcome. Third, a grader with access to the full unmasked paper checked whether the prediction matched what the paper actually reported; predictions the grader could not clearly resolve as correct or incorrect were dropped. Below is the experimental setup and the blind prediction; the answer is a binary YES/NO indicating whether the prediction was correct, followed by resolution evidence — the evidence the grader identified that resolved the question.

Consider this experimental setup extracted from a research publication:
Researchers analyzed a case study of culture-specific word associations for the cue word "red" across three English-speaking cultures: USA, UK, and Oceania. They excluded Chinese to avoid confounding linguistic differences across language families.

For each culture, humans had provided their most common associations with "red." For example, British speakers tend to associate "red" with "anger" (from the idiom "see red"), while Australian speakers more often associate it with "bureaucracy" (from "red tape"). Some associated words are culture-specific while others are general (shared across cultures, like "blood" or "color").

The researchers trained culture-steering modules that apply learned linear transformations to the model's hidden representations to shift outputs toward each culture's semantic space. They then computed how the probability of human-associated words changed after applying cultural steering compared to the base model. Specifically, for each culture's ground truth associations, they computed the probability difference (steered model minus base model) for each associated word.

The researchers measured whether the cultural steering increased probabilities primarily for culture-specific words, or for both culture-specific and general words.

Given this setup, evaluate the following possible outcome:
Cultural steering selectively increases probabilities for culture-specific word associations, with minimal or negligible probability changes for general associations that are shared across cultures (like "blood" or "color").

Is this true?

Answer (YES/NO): NO